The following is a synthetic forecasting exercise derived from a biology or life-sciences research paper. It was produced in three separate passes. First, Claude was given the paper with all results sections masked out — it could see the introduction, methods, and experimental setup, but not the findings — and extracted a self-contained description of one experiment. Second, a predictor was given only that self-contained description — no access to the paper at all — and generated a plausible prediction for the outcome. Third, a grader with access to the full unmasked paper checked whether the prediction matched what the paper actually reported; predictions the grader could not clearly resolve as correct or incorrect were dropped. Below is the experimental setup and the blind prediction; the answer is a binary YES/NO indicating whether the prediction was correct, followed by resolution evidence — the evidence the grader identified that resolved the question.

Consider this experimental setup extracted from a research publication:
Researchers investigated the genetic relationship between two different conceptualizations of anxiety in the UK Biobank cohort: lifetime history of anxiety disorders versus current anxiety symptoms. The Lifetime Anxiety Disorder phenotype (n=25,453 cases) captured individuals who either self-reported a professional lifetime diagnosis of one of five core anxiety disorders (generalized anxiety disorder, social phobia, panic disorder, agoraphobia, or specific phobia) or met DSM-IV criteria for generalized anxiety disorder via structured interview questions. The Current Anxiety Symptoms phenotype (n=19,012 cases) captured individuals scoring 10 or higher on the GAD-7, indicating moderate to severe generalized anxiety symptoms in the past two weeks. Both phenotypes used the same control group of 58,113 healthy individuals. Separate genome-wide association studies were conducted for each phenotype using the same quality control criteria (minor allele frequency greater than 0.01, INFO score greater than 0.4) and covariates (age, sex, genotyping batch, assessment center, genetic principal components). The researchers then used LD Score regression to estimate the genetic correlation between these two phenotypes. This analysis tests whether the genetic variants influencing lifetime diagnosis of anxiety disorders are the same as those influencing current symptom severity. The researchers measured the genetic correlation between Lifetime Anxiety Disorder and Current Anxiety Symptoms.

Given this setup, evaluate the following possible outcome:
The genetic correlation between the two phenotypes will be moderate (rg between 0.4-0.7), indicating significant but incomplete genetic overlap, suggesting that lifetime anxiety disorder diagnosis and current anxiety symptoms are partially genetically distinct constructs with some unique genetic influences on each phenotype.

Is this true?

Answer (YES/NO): NO